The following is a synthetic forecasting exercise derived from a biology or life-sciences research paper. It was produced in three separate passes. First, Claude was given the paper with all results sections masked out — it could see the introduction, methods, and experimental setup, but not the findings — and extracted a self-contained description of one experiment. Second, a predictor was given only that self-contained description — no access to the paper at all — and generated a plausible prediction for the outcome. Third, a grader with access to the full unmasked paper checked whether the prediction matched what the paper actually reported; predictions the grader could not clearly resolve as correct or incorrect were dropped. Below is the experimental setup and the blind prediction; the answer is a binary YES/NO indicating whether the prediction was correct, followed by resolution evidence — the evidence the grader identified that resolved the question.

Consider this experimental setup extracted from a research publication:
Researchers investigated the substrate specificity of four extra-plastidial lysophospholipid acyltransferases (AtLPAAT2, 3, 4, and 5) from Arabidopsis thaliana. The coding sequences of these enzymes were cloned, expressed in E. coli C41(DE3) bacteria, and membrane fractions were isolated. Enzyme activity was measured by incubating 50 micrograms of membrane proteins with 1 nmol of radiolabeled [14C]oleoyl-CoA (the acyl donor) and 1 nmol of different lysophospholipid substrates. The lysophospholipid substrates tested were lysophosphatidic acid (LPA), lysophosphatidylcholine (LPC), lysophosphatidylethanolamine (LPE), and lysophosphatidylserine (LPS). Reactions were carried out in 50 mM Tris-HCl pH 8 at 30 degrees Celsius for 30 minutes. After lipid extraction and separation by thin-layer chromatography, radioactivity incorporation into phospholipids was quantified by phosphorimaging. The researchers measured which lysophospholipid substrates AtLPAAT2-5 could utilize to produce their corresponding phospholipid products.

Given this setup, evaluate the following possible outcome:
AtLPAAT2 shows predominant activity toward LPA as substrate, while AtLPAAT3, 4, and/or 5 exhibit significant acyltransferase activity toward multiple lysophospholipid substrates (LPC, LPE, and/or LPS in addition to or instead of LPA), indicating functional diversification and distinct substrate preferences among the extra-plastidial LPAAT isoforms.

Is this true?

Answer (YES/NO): NO